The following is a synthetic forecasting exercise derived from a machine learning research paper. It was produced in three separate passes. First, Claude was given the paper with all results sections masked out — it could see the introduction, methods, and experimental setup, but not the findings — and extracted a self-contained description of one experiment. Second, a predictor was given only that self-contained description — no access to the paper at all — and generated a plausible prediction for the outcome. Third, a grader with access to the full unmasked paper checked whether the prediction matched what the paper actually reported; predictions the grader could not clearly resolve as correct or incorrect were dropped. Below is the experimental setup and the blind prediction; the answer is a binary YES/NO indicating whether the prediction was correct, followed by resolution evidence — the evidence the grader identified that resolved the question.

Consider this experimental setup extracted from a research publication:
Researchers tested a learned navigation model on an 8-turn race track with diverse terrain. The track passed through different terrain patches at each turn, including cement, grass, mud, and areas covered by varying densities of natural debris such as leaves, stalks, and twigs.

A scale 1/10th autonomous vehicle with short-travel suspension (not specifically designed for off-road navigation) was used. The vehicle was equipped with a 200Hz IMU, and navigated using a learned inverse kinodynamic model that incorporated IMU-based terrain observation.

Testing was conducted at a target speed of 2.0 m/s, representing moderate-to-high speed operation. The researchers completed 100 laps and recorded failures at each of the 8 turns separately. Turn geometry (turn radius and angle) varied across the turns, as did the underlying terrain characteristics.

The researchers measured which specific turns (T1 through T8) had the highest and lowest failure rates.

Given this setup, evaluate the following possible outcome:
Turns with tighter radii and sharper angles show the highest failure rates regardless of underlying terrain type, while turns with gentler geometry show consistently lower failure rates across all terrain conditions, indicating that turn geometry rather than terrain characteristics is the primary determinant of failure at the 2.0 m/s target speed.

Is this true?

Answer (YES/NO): NO